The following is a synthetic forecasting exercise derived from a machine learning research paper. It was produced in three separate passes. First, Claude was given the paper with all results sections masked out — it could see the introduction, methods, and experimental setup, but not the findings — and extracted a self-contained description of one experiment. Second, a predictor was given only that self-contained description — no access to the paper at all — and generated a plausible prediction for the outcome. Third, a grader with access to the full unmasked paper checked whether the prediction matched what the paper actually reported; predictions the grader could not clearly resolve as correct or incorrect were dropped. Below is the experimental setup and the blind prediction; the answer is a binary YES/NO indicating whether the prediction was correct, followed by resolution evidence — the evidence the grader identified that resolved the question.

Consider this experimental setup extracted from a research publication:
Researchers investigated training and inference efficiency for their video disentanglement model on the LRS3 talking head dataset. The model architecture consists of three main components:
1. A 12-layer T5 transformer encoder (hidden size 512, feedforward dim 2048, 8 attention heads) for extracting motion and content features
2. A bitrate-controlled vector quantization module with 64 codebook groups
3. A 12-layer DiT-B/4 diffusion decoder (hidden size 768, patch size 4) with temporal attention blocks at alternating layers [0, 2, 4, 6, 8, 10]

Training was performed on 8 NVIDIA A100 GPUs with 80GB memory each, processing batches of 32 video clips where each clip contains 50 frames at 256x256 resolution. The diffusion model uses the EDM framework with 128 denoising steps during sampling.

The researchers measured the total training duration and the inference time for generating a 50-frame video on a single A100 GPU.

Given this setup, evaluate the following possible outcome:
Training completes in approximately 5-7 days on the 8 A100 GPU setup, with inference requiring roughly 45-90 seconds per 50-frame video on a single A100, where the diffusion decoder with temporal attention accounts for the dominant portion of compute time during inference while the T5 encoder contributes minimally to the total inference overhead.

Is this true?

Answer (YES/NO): NO